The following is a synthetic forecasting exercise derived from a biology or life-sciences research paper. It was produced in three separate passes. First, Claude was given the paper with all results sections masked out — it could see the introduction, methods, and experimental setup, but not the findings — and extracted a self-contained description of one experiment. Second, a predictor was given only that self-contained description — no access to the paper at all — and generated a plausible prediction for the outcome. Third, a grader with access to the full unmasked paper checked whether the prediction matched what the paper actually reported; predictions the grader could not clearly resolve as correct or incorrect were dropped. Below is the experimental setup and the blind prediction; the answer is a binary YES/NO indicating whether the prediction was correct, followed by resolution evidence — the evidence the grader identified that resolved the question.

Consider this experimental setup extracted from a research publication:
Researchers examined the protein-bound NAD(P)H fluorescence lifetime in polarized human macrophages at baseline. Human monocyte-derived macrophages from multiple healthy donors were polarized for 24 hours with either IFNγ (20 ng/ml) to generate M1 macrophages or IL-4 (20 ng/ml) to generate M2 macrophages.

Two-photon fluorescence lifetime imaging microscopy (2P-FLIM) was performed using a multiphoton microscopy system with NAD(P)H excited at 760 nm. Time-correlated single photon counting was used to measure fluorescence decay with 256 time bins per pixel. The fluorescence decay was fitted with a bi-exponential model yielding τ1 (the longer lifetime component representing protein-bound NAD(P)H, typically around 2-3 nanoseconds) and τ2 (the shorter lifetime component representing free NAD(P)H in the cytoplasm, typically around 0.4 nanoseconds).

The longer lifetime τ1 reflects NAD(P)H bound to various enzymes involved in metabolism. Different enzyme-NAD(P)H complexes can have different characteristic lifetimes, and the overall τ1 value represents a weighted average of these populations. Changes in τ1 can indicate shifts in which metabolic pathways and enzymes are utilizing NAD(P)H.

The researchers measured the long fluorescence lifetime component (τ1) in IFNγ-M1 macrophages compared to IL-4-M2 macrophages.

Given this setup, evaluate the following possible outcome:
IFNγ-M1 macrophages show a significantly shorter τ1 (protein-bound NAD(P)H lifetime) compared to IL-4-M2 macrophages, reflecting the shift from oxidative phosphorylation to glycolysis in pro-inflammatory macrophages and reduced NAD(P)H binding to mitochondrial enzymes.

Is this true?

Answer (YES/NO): YES